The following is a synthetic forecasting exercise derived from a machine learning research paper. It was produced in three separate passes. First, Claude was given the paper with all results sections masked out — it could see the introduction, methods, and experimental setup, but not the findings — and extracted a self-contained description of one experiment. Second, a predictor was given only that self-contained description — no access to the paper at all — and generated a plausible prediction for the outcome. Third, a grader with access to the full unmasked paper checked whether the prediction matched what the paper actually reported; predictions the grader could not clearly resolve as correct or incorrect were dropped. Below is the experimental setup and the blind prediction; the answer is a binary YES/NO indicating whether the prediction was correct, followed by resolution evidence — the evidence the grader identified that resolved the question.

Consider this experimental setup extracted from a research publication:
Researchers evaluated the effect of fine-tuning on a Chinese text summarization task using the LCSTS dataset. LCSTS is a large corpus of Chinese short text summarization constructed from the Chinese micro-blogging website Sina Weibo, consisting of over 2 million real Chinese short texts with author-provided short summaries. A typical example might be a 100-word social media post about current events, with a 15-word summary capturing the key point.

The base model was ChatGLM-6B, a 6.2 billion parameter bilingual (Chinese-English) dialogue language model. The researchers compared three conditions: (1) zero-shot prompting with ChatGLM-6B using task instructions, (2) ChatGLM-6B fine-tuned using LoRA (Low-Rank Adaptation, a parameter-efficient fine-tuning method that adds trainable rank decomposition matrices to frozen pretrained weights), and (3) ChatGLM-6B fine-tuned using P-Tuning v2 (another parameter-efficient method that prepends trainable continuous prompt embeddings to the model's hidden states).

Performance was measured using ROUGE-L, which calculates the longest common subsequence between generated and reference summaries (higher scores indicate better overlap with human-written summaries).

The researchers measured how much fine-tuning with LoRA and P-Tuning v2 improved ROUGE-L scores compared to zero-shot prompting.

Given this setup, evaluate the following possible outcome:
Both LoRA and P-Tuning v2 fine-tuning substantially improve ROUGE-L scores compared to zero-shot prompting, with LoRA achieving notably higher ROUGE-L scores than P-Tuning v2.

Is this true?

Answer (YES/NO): NO